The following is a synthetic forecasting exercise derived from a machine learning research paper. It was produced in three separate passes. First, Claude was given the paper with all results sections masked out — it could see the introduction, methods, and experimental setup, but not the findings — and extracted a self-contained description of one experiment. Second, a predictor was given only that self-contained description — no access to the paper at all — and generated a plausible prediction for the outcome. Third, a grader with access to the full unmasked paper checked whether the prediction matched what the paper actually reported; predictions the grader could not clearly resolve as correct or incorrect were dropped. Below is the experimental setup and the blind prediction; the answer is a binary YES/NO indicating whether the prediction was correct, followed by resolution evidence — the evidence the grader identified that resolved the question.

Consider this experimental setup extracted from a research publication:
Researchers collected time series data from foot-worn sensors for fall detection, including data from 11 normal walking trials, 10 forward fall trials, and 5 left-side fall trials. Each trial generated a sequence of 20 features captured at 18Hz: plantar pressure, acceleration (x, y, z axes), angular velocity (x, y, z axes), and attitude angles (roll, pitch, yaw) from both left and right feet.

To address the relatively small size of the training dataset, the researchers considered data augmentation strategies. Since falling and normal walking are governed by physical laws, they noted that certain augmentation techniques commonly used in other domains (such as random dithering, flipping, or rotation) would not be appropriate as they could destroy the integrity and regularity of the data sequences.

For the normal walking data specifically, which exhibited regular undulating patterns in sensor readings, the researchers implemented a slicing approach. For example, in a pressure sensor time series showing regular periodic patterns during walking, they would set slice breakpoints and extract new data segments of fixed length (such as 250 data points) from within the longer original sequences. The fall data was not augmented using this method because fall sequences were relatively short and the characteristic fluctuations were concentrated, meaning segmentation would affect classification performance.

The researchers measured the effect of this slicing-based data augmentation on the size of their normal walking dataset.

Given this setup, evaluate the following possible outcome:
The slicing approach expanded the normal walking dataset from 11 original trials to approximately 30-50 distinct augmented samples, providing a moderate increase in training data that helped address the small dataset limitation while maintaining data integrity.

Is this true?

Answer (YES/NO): NO